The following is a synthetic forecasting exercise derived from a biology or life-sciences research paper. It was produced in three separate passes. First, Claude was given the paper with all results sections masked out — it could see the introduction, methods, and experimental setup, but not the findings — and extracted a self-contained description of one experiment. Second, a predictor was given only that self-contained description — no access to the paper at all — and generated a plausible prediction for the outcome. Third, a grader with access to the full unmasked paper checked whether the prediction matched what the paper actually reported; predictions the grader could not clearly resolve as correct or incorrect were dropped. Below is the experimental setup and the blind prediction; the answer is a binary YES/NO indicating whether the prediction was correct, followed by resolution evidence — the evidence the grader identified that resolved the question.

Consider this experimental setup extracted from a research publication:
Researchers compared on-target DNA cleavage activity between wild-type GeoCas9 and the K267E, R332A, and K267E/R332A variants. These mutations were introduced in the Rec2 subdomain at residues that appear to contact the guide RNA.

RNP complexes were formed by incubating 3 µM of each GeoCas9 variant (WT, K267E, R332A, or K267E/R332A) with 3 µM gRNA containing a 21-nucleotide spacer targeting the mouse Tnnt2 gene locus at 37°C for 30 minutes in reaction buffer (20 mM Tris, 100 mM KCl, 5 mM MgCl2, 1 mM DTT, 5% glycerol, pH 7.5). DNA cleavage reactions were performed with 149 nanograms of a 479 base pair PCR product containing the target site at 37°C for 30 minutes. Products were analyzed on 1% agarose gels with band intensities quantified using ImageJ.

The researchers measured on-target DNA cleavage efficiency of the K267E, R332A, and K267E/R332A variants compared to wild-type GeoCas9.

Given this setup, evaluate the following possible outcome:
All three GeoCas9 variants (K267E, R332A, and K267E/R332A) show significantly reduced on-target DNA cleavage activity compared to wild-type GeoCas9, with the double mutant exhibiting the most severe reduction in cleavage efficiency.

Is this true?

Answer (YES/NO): NO